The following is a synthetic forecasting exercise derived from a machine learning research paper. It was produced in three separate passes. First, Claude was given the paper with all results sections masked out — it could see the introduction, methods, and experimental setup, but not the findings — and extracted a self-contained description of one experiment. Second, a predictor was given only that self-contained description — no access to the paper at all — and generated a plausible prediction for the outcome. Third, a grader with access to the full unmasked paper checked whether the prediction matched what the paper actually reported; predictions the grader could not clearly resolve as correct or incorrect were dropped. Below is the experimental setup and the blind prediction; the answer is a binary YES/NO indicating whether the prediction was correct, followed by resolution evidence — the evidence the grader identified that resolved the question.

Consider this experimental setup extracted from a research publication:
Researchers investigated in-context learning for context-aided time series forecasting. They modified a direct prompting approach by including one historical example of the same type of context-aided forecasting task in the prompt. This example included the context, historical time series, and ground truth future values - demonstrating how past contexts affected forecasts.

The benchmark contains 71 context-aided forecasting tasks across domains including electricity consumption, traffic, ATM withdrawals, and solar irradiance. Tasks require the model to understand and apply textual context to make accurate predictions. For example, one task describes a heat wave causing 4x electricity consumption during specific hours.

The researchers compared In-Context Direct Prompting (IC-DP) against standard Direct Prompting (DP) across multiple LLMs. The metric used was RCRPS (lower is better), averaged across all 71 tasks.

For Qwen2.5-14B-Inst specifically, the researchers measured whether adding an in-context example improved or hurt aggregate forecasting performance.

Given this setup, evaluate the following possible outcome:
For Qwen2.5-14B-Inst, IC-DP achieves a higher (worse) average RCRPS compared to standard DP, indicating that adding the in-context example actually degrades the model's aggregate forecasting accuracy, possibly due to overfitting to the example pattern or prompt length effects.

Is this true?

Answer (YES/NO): YES